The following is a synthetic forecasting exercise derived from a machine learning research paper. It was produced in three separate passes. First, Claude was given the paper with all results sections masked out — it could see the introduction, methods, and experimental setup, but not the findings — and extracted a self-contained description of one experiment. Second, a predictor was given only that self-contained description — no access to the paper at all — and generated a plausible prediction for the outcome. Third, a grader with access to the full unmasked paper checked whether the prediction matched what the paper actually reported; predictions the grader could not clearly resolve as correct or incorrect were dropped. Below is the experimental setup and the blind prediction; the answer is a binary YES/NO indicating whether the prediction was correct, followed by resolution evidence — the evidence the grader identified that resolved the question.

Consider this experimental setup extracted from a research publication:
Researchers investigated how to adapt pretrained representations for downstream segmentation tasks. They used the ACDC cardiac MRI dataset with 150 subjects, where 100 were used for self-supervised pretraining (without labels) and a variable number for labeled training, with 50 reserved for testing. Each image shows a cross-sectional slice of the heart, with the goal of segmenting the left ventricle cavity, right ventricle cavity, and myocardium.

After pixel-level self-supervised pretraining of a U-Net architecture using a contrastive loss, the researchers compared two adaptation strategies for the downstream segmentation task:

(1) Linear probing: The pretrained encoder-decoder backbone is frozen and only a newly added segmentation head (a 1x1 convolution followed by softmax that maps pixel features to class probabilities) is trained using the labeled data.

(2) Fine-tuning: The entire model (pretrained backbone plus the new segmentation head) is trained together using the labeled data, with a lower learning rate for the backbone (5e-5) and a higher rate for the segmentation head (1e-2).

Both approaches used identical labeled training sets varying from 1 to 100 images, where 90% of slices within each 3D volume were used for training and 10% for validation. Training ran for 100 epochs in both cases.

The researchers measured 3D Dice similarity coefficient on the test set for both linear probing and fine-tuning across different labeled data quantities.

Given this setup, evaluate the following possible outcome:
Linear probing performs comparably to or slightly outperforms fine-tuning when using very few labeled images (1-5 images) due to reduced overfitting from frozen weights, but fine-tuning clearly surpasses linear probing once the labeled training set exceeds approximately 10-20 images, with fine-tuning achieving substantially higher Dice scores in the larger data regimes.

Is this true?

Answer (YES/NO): NO